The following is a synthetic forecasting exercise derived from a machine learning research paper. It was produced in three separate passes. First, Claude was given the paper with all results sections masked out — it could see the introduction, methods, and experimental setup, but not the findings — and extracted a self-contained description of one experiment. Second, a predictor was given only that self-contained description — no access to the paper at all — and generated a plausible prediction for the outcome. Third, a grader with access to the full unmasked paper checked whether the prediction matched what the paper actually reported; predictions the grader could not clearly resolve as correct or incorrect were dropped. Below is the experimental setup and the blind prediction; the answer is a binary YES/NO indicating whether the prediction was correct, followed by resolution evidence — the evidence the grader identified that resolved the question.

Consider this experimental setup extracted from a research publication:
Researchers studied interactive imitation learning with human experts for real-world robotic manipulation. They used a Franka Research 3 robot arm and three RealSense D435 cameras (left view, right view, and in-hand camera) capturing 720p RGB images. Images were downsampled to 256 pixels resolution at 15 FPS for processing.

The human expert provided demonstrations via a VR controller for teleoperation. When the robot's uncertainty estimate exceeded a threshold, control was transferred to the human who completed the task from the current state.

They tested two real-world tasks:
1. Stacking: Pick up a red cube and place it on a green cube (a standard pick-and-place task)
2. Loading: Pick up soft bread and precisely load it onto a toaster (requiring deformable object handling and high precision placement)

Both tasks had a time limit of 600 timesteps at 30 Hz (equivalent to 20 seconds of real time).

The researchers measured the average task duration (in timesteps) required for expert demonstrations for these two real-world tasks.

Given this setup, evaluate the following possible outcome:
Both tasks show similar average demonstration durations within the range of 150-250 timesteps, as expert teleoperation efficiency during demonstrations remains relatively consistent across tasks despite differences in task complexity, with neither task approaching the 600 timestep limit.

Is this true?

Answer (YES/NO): YES